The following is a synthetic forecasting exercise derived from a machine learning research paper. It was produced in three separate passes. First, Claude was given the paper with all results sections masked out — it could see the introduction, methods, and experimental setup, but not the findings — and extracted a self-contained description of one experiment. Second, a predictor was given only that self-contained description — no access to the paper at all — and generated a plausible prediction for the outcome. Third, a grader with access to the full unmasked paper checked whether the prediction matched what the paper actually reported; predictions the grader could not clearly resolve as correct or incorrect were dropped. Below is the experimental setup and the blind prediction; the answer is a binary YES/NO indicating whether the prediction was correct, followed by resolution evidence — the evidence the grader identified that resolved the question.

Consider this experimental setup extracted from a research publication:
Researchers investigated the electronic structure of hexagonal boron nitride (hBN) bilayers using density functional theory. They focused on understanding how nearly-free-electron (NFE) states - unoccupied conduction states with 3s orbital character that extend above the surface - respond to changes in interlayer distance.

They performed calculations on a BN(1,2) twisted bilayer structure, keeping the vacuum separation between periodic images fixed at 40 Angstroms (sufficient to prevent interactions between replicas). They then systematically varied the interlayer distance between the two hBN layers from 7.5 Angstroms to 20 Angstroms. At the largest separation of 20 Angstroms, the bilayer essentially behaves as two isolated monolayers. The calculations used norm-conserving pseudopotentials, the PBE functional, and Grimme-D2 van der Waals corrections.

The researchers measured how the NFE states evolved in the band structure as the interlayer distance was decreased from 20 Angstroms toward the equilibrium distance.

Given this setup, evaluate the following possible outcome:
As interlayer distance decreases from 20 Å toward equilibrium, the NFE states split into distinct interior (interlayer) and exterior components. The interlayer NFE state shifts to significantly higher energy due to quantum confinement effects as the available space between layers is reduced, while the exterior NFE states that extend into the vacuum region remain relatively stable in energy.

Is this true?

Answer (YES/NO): NO